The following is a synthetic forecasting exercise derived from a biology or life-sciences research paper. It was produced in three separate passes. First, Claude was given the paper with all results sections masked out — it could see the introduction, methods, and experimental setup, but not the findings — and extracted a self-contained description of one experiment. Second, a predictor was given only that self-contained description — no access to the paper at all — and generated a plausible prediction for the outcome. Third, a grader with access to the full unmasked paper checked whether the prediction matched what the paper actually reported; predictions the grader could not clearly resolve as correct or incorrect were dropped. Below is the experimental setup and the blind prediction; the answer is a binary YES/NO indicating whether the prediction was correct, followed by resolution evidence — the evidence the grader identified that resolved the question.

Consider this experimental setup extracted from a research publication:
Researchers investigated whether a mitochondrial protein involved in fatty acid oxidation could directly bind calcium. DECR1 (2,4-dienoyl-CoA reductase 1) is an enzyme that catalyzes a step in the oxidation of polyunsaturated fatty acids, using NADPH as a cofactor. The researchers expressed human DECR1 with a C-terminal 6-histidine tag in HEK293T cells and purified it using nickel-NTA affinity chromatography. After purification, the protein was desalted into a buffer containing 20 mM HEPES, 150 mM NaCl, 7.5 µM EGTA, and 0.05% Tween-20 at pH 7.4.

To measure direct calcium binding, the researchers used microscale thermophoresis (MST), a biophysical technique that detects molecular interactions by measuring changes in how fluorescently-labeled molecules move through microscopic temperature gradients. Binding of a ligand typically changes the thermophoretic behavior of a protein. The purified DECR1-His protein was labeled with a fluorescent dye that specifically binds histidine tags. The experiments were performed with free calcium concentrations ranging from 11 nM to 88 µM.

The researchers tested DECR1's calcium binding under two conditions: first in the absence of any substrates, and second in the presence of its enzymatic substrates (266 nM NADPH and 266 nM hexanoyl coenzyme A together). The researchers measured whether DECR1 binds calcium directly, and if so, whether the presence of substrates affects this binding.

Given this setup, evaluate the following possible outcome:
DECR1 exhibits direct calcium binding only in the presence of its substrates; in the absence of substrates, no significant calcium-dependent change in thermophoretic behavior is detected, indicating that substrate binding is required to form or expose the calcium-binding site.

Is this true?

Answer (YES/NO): NO